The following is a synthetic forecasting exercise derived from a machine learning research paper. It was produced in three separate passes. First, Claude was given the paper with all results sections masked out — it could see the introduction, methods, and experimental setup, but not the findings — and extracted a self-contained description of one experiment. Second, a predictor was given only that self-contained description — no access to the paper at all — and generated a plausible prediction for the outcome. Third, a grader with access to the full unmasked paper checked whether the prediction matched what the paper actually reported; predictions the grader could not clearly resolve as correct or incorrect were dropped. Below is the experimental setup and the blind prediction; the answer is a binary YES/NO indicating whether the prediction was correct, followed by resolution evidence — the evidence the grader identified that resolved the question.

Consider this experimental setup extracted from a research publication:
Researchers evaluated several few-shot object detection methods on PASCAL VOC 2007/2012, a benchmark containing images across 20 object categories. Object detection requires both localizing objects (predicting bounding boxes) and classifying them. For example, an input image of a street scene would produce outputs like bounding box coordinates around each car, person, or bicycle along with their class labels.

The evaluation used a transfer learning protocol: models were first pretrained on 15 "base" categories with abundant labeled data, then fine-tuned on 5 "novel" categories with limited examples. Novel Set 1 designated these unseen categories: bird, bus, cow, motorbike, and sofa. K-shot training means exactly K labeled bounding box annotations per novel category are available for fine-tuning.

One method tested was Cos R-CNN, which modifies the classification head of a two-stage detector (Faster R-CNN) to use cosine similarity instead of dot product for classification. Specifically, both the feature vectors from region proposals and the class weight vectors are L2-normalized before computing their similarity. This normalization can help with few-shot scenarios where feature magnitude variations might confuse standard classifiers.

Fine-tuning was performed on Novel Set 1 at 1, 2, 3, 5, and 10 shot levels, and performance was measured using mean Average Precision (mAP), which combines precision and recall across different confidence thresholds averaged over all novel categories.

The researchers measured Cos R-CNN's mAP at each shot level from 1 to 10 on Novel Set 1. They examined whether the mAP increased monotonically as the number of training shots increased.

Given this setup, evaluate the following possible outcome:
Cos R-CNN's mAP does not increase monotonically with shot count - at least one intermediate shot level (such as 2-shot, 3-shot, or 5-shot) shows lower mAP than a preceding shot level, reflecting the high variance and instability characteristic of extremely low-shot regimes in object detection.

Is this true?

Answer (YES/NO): YES